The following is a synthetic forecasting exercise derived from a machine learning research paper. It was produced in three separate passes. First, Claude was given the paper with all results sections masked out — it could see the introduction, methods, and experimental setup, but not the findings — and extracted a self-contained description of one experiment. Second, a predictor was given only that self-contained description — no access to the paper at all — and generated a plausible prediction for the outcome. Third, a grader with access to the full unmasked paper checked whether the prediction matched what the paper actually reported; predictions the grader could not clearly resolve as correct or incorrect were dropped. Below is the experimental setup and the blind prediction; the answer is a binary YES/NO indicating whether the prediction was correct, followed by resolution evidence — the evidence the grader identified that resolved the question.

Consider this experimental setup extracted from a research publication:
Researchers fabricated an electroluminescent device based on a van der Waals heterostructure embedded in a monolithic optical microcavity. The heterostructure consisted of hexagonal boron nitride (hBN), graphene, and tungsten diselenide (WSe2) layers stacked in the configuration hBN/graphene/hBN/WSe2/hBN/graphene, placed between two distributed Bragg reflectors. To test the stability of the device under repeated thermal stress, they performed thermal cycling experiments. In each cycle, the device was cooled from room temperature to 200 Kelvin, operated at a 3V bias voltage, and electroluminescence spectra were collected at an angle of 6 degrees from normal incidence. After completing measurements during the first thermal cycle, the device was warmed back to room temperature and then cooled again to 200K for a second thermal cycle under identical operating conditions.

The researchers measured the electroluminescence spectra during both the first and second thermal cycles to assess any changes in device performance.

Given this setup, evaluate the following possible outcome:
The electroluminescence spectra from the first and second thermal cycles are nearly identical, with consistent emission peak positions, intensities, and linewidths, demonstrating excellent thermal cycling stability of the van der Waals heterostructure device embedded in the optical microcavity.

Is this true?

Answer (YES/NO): NO